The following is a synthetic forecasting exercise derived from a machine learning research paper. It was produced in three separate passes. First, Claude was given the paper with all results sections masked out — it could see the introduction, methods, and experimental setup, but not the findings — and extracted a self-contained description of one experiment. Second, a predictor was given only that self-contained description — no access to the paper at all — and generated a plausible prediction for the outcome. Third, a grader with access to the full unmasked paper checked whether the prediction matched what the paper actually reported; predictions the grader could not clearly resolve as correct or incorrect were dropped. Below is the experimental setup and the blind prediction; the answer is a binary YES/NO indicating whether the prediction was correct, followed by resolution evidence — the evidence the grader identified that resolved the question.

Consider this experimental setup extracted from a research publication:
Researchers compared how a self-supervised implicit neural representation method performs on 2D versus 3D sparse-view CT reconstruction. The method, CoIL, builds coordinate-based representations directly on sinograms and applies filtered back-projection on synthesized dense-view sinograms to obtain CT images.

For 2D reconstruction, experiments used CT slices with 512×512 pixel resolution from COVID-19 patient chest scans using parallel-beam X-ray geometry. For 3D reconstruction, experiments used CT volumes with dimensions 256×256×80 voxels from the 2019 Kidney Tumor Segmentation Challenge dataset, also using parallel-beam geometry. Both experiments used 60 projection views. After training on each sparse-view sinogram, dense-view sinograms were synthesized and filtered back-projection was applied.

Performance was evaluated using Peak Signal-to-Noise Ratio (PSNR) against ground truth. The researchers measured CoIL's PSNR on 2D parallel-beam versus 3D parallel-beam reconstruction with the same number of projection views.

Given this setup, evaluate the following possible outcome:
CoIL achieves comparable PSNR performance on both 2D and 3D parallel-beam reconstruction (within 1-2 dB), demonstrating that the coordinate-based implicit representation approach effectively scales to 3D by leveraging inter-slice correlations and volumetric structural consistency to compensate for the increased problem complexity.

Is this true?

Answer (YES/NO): NO